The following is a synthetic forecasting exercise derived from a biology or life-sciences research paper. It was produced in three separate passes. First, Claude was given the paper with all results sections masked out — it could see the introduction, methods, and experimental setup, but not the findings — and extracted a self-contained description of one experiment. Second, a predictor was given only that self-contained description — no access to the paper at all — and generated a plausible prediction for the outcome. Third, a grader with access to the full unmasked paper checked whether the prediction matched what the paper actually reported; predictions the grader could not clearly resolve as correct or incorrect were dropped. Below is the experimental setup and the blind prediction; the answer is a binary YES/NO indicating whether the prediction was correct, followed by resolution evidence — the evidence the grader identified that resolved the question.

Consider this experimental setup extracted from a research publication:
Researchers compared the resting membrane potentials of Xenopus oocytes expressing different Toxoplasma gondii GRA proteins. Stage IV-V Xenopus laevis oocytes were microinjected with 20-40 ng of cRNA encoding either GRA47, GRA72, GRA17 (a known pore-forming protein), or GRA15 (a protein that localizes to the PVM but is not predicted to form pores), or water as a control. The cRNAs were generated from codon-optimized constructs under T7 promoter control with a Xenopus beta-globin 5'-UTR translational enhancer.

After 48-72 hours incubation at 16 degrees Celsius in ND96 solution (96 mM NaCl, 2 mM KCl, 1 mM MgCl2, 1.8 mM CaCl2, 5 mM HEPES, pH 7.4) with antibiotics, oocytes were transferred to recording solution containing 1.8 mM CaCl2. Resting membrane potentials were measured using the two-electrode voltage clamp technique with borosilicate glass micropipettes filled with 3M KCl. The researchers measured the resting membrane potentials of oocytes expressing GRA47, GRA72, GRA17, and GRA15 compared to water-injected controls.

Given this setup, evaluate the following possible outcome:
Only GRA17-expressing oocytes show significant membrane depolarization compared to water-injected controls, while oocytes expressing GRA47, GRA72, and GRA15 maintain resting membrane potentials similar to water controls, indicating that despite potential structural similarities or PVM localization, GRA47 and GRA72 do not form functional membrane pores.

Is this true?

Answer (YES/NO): NO